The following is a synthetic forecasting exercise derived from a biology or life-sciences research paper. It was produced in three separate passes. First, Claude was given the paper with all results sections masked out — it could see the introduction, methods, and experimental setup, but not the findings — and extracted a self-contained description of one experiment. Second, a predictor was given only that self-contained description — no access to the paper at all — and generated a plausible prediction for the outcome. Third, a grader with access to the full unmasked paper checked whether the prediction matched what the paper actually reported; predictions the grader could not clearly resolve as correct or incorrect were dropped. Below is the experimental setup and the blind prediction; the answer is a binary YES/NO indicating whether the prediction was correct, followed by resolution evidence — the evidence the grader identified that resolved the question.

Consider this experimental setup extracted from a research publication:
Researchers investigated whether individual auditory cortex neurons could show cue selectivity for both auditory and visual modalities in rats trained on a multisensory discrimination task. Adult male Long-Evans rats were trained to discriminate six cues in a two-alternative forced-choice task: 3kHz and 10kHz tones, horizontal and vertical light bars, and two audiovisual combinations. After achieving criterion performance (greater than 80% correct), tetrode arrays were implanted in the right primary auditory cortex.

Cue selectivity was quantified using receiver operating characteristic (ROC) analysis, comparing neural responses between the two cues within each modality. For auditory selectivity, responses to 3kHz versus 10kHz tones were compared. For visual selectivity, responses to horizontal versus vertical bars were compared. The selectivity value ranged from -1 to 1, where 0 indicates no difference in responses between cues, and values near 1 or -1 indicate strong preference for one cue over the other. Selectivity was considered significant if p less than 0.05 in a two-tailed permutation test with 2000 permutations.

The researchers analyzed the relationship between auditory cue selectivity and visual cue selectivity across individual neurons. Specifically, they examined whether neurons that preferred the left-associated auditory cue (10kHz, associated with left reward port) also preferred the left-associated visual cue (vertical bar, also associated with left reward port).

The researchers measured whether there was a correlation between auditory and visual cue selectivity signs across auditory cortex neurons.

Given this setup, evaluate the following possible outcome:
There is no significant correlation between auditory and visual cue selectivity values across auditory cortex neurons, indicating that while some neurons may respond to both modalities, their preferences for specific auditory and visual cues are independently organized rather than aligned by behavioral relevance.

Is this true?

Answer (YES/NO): NO